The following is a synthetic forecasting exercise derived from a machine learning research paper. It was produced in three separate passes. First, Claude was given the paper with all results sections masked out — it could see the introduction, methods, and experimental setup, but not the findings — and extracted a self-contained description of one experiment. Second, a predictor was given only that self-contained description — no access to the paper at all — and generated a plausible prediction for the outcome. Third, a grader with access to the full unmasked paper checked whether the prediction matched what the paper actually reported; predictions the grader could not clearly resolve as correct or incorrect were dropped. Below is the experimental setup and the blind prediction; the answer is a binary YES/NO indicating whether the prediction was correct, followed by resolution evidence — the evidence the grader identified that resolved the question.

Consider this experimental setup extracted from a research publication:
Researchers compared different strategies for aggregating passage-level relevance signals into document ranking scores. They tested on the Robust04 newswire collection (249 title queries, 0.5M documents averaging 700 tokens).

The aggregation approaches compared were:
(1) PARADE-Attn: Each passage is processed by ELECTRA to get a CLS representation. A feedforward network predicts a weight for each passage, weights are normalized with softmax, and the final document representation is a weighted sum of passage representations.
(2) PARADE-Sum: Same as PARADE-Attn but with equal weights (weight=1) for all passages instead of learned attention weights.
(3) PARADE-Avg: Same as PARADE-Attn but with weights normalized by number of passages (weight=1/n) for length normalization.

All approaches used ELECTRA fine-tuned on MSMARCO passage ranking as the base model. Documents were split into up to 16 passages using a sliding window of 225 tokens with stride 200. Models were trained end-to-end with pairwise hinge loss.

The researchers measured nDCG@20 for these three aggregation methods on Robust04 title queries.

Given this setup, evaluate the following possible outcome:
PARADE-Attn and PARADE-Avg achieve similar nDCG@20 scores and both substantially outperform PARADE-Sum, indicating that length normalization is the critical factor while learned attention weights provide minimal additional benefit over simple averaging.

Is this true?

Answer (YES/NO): NO